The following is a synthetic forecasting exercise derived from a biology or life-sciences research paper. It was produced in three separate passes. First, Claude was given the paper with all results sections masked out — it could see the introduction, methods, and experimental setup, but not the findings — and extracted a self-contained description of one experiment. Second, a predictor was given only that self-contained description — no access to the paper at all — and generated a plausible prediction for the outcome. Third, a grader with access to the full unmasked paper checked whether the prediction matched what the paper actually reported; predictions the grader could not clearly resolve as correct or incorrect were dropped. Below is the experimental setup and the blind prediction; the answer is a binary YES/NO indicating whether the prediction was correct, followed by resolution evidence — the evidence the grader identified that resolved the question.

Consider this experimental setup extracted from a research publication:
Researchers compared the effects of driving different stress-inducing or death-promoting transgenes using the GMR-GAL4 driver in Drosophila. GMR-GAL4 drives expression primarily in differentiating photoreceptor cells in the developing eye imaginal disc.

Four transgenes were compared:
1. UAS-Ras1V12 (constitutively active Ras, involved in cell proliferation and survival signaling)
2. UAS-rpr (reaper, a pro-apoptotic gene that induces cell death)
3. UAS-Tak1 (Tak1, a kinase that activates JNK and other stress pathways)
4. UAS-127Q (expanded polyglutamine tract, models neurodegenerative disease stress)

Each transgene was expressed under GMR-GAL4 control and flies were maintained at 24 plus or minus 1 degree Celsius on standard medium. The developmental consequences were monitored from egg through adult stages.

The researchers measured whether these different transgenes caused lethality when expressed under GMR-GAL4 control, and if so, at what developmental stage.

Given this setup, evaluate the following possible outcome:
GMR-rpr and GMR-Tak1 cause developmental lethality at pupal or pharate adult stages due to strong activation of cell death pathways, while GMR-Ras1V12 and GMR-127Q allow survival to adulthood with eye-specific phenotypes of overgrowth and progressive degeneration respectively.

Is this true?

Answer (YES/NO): NO